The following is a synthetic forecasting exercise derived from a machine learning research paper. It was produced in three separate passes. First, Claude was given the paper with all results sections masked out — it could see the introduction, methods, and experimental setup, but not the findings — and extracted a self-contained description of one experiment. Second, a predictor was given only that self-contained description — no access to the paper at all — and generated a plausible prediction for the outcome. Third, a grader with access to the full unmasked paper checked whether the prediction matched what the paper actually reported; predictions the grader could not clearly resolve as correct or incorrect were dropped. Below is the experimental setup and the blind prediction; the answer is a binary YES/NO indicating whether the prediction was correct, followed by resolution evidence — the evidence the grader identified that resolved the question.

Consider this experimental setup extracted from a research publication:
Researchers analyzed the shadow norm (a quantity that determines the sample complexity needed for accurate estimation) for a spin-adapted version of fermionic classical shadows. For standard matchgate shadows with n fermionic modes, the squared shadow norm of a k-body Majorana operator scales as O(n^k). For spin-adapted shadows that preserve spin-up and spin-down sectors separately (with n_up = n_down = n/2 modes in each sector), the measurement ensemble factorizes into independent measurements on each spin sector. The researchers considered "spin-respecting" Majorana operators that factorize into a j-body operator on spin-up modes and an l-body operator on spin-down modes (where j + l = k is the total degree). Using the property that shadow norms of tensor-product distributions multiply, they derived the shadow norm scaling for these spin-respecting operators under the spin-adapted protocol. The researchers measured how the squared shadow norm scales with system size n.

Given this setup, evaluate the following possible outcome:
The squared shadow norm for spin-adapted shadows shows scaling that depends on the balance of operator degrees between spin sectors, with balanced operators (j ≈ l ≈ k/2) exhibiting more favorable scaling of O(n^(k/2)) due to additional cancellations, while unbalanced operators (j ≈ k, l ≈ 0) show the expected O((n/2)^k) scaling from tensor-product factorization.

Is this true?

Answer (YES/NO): NO